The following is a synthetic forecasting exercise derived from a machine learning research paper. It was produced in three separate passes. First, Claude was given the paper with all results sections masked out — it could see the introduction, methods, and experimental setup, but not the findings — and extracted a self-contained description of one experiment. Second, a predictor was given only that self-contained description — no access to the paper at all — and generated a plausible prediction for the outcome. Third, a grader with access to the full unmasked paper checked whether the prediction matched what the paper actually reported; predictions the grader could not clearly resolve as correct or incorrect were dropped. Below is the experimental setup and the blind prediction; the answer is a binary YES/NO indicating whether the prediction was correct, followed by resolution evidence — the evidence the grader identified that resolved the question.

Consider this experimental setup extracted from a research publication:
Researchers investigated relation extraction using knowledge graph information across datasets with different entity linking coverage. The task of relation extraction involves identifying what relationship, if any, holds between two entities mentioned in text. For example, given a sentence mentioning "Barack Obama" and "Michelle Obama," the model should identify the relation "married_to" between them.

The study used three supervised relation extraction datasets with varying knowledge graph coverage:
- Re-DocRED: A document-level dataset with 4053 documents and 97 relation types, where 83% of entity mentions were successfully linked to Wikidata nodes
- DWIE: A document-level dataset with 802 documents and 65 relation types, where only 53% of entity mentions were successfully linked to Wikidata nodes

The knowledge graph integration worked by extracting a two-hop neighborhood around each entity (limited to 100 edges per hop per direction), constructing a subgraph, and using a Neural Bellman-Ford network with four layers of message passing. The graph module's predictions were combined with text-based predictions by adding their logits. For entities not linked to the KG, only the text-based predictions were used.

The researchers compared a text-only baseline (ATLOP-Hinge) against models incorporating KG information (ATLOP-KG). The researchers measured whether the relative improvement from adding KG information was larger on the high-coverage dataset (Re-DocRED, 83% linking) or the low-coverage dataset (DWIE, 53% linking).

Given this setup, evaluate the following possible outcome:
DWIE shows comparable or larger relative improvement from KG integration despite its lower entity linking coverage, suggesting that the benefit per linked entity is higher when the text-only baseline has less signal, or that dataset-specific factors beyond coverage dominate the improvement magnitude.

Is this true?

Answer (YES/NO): YES